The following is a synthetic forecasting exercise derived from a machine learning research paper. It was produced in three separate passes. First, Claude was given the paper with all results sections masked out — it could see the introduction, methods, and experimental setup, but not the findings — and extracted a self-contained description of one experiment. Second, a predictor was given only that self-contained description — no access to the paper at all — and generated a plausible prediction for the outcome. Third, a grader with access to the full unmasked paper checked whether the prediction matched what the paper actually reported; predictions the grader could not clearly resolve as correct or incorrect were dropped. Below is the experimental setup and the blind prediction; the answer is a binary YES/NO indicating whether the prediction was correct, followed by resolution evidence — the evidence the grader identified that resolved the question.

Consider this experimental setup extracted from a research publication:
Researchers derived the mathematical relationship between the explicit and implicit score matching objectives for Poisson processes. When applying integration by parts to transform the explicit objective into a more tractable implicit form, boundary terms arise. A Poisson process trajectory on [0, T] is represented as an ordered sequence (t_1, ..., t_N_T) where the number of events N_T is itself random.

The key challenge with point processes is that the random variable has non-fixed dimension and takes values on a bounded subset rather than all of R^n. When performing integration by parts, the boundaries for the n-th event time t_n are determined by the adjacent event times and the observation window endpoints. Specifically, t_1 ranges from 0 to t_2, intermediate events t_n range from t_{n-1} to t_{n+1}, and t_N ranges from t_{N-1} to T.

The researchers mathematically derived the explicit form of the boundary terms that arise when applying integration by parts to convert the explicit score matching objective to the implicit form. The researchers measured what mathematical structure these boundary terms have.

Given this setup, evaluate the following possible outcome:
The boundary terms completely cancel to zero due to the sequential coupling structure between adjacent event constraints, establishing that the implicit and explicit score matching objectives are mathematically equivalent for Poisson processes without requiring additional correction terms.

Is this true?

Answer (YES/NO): NO